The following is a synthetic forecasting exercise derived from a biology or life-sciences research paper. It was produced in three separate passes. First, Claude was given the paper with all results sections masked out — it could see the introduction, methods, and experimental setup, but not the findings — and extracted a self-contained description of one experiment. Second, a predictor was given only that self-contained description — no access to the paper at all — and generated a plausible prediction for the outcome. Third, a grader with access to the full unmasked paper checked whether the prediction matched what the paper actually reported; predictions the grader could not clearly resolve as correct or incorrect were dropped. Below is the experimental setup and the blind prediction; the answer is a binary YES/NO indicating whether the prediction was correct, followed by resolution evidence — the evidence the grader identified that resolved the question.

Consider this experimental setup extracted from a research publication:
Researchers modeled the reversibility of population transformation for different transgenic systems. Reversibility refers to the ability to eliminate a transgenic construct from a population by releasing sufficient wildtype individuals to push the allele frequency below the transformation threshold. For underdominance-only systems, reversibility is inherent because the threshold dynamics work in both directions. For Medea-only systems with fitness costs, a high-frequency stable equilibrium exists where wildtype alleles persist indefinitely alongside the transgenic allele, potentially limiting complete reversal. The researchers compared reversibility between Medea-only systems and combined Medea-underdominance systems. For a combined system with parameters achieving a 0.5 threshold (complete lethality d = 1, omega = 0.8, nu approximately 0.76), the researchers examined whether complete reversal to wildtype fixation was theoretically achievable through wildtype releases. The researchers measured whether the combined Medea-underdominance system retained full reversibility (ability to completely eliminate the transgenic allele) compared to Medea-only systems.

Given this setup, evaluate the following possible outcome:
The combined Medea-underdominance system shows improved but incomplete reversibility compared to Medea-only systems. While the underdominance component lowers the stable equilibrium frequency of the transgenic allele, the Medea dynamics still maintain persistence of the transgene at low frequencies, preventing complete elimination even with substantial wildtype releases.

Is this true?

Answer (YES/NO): NO